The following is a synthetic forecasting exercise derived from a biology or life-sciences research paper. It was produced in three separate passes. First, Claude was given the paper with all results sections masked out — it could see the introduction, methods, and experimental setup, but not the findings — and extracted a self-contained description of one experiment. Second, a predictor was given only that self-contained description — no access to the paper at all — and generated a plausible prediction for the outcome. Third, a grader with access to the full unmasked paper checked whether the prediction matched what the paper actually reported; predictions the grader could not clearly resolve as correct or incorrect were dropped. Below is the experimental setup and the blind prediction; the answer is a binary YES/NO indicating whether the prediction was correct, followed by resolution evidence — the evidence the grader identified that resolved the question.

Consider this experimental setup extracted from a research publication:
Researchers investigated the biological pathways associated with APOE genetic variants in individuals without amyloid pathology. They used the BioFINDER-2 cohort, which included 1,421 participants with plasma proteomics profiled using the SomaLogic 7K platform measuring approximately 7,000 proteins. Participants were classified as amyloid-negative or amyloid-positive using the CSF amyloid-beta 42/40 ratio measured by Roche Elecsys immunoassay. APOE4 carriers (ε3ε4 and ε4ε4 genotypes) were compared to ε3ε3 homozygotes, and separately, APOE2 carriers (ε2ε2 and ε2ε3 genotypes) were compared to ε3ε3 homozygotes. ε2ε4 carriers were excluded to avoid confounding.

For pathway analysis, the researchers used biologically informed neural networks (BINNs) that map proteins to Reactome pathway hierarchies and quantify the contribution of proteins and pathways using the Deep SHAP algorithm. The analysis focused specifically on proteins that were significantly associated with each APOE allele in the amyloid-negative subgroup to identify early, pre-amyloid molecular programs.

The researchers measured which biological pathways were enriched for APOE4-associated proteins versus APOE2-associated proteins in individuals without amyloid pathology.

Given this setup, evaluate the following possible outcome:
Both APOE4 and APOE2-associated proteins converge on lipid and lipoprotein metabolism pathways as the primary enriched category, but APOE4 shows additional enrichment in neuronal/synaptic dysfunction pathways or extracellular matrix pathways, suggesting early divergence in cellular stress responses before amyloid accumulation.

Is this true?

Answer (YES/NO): NO